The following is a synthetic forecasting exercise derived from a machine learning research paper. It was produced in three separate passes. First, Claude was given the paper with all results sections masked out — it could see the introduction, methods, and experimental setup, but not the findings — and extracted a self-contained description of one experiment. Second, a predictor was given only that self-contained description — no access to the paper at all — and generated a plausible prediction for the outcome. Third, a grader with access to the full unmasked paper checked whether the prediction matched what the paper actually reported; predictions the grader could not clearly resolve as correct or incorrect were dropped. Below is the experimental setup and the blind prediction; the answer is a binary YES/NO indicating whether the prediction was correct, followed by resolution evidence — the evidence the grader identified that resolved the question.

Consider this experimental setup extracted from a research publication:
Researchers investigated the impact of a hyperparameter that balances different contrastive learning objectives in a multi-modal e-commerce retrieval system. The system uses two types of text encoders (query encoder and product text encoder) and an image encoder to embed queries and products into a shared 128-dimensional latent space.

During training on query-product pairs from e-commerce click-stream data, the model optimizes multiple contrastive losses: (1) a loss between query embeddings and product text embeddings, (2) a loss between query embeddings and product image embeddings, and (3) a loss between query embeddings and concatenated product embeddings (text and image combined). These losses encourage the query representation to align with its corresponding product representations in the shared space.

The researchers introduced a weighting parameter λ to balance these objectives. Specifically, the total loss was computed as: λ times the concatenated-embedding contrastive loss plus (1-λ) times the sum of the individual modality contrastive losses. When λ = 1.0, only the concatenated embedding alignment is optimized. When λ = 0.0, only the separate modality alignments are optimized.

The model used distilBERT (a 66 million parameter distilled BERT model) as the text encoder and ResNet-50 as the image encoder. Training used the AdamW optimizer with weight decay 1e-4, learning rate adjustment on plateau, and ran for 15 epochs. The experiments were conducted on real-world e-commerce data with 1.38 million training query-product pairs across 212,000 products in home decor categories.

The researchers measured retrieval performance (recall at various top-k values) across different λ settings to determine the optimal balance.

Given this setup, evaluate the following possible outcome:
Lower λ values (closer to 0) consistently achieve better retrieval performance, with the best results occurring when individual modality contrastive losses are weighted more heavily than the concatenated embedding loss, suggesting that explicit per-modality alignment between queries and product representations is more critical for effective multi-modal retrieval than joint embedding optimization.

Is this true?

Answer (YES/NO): NO